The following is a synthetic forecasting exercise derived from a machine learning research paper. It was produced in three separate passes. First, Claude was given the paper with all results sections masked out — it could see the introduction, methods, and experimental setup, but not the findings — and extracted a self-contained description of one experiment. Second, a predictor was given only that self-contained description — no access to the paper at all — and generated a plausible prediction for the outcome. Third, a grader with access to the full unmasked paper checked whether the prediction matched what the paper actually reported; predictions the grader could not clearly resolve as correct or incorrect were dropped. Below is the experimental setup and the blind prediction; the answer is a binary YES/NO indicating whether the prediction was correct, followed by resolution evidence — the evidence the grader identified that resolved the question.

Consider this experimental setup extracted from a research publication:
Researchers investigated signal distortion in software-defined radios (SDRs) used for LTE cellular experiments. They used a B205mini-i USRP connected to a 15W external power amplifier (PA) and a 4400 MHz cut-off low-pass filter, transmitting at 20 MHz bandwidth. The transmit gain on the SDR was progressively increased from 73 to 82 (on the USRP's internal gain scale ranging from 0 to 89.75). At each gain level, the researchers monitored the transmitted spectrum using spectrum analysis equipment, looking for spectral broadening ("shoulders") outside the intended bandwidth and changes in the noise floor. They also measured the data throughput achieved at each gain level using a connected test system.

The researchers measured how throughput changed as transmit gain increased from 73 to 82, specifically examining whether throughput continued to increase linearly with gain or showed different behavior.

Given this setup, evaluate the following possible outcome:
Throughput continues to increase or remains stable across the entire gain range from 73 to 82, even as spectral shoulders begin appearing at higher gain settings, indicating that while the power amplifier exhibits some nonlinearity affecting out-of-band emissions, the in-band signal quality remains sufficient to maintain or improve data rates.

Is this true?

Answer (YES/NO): NO